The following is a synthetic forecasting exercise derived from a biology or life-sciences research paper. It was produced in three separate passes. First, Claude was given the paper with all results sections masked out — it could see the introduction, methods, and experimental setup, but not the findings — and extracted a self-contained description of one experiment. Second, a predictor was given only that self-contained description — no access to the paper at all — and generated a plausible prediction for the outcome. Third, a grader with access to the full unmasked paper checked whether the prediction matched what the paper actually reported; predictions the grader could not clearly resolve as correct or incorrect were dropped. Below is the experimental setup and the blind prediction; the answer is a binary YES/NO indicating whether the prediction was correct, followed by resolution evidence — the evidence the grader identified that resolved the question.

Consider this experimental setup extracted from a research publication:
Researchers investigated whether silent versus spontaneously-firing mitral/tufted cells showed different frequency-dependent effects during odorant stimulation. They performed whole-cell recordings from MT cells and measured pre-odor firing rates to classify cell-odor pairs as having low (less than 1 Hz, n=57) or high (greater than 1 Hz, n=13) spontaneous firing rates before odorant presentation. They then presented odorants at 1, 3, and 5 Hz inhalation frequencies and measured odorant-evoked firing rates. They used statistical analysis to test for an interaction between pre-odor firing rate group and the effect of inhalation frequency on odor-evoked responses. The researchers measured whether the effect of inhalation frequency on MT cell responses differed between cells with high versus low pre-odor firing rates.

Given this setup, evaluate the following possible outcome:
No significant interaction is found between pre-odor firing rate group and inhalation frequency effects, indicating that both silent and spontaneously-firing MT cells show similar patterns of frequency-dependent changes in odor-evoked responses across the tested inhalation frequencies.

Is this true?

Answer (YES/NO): YES